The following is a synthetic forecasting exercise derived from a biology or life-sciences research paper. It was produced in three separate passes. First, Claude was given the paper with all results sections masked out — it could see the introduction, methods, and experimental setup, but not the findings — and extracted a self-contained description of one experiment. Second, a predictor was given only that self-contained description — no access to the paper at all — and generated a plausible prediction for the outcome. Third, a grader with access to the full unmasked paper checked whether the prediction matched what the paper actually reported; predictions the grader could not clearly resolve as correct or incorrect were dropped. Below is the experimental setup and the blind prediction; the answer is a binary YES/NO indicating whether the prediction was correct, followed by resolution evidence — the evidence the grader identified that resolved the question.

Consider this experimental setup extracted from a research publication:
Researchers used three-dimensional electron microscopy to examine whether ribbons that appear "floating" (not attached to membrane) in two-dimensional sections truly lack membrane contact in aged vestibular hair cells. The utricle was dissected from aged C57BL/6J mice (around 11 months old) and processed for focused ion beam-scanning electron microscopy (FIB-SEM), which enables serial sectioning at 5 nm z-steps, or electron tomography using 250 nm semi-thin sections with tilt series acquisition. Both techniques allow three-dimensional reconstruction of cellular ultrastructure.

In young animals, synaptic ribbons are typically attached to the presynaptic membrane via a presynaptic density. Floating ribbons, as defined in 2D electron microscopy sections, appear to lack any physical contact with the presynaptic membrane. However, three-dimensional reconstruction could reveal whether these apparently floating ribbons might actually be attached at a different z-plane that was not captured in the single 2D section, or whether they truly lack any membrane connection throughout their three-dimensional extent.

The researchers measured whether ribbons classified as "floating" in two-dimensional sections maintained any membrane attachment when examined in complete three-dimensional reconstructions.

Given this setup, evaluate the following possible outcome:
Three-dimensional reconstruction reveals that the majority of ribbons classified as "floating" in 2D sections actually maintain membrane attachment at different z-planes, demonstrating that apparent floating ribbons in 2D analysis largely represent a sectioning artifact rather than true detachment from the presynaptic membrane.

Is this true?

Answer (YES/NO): NO